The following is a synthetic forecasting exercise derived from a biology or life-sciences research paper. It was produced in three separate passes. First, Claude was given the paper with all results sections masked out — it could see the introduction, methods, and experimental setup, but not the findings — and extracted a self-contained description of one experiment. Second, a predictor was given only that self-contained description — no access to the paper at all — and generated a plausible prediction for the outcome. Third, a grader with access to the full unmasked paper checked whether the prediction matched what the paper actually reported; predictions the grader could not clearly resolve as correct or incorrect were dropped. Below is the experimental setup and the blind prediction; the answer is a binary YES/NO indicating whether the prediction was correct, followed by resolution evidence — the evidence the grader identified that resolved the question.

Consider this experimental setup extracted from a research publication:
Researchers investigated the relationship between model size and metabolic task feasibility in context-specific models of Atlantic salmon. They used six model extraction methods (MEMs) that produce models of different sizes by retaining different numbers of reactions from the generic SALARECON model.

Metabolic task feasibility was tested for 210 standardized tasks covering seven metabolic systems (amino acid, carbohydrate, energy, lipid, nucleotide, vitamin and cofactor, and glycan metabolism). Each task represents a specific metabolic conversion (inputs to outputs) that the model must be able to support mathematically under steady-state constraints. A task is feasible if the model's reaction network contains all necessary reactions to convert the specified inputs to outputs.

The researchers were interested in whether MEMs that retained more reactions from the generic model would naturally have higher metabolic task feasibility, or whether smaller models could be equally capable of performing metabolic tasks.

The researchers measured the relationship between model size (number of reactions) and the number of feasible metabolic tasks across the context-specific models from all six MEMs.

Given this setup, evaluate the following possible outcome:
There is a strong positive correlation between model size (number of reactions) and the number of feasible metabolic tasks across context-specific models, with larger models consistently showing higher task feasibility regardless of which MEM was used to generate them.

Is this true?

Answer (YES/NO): YES